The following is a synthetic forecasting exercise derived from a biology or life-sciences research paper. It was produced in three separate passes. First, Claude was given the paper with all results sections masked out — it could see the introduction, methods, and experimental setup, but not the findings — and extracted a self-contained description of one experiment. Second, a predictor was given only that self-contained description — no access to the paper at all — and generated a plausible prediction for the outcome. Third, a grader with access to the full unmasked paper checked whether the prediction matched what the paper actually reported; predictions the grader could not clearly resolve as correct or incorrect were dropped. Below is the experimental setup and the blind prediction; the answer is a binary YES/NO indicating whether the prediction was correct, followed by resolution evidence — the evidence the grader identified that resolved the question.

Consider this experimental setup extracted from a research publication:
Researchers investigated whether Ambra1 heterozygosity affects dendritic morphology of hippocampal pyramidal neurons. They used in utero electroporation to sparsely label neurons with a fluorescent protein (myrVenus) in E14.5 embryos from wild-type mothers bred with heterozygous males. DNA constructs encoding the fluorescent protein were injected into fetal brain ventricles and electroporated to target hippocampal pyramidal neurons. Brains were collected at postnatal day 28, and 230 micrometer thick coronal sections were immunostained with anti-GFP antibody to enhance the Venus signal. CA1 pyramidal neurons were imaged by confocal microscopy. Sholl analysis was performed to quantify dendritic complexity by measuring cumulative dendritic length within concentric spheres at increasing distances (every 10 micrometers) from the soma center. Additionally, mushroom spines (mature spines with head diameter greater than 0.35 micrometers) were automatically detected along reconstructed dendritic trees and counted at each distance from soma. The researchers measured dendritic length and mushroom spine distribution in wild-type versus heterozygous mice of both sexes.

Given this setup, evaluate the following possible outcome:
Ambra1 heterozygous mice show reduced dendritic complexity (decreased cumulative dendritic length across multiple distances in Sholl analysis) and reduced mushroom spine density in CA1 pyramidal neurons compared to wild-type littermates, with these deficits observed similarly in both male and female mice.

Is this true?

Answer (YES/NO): NO